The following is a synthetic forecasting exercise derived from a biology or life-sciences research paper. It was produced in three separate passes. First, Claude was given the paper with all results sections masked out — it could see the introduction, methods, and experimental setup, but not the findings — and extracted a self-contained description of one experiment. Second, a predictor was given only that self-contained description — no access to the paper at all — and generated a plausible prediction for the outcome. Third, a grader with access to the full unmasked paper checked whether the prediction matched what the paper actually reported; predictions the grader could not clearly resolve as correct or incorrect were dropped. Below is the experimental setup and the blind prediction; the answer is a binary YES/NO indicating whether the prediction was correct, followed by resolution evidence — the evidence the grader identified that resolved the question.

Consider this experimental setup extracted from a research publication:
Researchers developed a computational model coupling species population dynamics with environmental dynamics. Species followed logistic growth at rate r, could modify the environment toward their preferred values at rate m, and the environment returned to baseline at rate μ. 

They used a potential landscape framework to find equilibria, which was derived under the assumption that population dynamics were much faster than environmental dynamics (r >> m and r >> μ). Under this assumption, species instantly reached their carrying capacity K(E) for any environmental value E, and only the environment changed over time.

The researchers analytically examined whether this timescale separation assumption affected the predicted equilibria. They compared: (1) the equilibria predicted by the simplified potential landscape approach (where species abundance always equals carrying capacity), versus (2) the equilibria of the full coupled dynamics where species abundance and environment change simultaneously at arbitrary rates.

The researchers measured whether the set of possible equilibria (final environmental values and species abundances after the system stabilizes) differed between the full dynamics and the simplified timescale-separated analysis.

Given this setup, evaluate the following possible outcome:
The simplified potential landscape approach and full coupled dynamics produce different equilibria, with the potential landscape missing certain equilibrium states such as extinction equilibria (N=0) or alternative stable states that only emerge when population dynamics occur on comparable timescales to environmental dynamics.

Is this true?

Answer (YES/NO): NO